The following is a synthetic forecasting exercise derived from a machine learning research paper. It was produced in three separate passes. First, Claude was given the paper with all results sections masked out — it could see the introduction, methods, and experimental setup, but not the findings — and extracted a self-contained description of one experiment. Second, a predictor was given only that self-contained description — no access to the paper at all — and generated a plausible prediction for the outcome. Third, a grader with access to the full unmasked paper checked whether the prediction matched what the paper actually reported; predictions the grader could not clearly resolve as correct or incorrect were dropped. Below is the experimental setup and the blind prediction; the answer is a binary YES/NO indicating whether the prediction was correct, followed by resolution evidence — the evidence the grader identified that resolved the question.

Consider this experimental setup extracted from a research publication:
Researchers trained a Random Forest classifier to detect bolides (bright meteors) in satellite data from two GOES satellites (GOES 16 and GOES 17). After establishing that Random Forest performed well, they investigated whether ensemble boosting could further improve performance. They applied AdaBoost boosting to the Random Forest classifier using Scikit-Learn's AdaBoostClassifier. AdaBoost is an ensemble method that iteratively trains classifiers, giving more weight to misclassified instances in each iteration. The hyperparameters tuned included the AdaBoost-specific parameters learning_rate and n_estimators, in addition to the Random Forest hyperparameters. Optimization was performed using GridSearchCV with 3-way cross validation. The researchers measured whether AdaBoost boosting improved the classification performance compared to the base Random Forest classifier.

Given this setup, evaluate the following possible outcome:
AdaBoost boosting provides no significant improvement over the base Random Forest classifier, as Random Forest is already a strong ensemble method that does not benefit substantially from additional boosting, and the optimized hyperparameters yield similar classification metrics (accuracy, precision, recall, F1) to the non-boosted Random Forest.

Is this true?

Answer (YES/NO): YES